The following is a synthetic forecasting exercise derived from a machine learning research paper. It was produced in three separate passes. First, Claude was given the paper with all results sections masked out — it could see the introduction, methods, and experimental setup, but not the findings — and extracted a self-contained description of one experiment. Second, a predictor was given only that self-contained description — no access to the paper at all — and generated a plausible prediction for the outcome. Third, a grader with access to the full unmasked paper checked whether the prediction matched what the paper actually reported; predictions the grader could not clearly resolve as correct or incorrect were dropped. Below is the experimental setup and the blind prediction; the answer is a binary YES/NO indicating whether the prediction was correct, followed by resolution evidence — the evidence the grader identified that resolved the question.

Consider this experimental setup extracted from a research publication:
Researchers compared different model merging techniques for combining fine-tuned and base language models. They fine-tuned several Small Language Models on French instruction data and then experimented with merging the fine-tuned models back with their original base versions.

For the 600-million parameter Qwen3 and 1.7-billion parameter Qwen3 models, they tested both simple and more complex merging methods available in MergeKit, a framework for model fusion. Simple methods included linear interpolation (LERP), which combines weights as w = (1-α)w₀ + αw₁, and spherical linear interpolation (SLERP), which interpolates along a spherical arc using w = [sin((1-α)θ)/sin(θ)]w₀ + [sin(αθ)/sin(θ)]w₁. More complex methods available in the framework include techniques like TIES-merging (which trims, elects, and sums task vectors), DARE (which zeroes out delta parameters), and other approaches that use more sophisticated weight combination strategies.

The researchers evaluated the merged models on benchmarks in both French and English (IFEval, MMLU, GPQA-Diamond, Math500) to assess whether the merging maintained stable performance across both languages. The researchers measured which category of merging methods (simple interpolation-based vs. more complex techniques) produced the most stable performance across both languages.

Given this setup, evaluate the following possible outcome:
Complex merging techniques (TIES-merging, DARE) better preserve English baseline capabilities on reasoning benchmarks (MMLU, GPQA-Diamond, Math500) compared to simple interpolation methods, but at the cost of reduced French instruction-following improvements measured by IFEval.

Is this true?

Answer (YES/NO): NO